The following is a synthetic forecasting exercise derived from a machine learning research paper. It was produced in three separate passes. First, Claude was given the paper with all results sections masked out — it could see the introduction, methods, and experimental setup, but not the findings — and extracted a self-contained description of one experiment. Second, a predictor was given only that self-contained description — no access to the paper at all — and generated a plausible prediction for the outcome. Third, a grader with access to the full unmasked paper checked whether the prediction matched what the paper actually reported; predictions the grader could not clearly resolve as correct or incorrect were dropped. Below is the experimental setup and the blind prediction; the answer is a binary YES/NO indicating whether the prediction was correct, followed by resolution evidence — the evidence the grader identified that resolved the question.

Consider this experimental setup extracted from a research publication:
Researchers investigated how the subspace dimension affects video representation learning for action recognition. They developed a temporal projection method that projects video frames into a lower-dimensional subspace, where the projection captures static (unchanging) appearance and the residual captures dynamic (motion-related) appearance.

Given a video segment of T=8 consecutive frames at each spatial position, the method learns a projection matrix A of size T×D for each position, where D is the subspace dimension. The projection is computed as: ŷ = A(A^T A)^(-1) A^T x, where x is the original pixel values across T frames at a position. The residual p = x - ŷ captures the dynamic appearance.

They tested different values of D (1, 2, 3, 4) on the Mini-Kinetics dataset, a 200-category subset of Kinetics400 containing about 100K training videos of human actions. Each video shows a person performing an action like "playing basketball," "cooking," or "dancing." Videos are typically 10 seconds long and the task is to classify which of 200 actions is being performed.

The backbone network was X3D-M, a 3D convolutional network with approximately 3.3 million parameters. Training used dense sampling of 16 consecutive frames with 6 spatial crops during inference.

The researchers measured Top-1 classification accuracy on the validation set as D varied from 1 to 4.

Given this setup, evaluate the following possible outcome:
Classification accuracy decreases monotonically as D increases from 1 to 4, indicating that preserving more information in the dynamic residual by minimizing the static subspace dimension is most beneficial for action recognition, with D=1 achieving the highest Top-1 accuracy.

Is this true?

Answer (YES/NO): NO